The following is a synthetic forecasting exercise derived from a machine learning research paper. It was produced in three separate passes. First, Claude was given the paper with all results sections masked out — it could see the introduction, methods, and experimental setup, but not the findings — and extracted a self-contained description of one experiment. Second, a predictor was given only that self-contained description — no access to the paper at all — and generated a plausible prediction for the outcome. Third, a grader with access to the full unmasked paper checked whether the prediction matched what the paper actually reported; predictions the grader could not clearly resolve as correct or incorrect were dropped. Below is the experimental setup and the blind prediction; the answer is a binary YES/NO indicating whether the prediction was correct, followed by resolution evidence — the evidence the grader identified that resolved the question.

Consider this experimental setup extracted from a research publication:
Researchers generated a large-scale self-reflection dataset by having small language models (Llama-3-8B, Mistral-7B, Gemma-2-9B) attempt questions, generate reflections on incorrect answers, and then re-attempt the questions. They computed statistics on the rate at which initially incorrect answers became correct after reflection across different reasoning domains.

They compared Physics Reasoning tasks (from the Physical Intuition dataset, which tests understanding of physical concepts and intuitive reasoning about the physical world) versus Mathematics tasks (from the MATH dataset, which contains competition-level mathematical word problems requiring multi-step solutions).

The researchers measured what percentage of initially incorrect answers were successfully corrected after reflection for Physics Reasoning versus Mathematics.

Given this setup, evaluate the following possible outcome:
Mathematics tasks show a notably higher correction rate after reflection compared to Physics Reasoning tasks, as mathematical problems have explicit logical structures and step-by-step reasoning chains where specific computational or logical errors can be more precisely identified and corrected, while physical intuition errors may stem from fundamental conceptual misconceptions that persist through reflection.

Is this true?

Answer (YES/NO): NO